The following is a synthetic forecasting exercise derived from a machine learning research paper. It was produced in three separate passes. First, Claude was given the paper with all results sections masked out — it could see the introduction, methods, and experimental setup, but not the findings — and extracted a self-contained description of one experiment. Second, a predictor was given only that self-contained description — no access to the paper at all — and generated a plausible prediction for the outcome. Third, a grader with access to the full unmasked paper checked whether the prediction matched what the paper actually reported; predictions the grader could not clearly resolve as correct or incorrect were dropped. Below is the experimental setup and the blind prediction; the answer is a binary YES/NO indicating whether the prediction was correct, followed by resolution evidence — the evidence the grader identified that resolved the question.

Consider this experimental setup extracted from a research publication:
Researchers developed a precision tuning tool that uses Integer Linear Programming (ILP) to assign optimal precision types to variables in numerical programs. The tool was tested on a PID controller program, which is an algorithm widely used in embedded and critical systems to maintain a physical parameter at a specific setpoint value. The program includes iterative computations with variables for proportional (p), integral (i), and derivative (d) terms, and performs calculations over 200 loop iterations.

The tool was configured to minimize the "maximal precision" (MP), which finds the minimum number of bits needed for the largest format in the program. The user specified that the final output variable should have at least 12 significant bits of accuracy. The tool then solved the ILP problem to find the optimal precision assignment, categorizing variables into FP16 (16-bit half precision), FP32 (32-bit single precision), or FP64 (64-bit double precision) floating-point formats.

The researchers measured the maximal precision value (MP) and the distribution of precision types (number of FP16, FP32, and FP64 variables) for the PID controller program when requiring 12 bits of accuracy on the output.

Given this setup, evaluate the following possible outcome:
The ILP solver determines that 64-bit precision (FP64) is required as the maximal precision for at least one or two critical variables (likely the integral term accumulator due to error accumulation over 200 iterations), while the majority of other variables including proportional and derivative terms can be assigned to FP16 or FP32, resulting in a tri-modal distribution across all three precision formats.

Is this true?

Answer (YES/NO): NO